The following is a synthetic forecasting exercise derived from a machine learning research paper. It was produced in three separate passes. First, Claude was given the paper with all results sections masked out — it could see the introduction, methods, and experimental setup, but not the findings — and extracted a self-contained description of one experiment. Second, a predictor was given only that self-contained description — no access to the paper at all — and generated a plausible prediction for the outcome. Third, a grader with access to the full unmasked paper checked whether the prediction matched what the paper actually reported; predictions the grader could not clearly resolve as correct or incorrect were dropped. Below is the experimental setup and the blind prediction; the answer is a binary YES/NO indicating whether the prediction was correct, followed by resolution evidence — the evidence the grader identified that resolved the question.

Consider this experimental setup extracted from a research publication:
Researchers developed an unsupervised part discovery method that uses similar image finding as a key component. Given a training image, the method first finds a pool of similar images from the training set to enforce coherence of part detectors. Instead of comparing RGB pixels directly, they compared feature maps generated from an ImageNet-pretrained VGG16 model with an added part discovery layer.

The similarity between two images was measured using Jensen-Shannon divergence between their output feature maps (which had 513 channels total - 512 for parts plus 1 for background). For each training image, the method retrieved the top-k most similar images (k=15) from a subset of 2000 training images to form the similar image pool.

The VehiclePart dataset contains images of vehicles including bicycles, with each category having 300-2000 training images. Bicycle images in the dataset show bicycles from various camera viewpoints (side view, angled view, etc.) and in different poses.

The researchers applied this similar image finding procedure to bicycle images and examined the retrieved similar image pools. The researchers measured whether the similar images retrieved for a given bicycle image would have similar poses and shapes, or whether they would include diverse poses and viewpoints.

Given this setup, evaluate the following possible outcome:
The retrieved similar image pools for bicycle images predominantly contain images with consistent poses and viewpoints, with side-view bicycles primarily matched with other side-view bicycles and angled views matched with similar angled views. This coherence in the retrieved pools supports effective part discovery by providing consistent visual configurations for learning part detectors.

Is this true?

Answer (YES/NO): YES